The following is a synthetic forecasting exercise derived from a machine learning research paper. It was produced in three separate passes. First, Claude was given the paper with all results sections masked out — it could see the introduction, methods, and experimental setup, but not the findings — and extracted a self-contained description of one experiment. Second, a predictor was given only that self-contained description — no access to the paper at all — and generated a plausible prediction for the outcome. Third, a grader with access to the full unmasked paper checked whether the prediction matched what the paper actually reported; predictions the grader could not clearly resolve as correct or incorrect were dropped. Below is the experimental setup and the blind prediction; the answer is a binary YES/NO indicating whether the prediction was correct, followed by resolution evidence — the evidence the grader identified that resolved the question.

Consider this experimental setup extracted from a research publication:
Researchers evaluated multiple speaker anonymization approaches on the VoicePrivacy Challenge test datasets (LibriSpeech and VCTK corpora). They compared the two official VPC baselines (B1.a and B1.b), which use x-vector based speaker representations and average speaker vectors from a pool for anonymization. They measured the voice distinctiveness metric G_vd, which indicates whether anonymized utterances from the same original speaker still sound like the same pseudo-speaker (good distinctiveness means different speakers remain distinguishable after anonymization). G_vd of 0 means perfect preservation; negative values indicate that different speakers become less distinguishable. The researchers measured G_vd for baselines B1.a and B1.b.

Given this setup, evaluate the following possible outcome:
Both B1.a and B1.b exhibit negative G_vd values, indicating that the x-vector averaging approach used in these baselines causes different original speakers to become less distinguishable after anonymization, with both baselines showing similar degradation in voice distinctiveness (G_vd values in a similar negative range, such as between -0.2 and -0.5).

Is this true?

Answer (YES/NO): NO